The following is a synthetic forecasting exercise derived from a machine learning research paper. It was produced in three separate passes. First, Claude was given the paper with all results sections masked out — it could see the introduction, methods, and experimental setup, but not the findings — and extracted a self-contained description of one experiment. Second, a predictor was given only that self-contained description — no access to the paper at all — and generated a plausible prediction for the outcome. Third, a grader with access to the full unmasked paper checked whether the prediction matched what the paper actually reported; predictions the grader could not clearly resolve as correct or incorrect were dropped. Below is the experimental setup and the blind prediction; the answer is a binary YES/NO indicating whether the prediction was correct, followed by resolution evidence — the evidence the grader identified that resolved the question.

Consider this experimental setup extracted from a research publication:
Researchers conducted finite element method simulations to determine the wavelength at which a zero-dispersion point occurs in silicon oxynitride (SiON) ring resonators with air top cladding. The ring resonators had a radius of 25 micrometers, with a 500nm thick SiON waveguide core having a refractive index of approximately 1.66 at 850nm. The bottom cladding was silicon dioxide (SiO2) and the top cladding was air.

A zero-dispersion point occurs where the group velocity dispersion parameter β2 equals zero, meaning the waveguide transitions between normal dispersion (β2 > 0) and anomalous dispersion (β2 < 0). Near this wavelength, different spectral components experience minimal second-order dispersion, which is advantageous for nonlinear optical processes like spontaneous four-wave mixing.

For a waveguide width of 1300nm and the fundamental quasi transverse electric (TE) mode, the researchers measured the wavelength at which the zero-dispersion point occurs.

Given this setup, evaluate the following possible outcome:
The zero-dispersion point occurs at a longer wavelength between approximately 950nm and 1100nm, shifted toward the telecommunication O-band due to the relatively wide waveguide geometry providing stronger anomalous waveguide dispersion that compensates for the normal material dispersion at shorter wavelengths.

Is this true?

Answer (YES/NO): NO